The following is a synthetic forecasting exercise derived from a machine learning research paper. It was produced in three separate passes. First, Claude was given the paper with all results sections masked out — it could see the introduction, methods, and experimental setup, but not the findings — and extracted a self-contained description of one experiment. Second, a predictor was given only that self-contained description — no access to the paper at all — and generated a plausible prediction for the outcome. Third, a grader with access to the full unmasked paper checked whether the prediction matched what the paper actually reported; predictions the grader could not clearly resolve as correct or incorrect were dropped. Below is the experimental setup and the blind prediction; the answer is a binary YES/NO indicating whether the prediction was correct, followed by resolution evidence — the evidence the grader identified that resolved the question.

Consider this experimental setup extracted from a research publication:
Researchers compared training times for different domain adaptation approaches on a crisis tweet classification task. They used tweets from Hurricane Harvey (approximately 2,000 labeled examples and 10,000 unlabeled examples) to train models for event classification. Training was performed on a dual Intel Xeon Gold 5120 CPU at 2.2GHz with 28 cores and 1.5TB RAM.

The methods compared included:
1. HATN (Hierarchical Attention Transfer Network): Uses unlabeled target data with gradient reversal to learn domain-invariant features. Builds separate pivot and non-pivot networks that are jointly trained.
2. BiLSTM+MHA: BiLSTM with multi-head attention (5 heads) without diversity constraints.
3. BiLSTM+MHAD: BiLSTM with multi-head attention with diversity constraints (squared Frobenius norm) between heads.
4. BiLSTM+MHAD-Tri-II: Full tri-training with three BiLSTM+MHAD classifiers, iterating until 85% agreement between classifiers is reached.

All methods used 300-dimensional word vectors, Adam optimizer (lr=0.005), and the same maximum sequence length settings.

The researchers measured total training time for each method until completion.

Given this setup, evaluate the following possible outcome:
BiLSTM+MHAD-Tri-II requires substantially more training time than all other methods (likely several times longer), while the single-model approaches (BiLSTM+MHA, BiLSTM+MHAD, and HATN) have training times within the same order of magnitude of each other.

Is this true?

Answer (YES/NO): NO